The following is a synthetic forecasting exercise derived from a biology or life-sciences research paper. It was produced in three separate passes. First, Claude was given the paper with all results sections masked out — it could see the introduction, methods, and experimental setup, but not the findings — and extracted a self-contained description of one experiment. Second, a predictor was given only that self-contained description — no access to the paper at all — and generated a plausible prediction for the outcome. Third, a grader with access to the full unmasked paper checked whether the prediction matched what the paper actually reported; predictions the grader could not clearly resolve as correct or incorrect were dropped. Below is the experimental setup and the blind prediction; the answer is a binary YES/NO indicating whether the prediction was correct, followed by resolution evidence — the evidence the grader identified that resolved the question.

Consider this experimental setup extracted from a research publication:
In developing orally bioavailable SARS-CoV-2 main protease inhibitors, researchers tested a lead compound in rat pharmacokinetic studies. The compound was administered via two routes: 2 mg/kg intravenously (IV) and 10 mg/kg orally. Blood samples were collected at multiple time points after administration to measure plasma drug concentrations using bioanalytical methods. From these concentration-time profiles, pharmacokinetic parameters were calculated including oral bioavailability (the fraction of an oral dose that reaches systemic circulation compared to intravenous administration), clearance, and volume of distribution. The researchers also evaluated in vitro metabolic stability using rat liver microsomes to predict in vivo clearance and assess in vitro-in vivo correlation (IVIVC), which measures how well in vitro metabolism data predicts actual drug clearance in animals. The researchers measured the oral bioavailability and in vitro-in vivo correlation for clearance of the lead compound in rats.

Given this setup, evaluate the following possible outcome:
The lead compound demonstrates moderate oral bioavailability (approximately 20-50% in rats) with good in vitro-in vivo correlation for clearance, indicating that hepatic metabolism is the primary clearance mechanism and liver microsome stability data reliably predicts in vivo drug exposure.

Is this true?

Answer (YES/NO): NO